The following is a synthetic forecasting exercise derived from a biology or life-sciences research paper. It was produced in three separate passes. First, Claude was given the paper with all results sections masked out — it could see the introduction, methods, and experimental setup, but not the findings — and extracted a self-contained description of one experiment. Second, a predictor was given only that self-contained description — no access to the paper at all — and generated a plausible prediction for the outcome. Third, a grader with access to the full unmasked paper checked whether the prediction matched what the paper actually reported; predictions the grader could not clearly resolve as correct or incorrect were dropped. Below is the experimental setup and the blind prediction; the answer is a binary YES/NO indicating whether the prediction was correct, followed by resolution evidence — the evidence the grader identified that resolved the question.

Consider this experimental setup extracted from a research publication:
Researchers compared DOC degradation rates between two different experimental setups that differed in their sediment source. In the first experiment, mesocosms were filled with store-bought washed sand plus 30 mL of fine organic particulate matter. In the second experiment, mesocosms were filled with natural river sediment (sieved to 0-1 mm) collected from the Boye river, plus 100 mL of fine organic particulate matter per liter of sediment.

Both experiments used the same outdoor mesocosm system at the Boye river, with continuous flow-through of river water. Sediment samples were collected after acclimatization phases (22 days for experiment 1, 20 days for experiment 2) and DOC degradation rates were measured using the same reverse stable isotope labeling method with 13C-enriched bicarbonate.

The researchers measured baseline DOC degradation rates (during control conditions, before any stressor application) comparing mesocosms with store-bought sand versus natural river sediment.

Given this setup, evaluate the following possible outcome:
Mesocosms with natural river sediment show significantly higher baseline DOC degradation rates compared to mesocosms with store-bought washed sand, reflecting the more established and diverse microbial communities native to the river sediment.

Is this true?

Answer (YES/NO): NO